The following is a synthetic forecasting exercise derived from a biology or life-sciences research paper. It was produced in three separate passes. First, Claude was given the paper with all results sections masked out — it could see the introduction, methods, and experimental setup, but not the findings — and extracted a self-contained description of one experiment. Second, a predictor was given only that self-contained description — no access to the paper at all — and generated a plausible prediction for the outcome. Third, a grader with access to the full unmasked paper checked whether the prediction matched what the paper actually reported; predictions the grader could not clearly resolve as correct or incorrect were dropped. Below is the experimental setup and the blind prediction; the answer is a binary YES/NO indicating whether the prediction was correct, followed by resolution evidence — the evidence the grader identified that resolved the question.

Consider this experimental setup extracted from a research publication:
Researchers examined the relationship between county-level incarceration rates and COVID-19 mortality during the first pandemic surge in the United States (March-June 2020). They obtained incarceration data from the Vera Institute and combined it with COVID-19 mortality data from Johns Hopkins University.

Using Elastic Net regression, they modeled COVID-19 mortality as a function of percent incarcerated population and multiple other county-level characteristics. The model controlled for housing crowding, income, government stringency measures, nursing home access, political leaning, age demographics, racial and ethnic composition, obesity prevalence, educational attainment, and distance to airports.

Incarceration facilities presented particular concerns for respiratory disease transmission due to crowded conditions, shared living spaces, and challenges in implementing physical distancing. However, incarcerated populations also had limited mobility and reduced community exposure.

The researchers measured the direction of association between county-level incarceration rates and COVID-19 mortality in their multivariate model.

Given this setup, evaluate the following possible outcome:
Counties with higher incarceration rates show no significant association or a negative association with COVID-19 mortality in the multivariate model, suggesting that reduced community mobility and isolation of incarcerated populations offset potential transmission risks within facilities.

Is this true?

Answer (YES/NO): NO